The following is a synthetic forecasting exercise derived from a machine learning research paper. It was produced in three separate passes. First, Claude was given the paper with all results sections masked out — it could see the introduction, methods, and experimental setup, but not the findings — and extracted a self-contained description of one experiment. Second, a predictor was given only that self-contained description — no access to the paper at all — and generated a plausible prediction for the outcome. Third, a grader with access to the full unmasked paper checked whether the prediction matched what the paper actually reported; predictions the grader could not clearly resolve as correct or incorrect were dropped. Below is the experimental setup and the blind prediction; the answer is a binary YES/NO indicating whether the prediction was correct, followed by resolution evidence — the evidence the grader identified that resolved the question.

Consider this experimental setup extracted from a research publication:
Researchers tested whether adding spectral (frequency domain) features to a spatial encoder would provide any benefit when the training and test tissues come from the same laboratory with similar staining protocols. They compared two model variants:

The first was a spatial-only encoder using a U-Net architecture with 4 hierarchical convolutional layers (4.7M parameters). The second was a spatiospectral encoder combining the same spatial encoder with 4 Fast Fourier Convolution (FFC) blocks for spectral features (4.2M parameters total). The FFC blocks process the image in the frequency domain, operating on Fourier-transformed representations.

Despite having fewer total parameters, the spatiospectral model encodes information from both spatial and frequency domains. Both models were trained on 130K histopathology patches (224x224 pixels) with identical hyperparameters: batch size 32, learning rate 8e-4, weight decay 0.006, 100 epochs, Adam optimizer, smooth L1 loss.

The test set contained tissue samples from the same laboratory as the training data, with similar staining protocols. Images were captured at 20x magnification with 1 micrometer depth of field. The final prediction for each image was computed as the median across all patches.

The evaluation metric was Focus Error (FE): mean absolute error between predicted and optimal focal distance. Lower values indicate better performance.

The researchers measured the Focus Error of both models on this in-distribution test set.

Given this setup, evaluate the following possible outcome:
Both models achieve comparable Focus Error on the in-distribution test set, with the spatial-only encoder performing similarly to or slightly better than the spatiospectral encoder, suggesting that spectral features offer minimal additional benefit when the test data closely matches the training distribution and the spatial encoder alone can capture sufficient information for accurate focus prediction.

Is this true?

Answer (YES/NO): YES